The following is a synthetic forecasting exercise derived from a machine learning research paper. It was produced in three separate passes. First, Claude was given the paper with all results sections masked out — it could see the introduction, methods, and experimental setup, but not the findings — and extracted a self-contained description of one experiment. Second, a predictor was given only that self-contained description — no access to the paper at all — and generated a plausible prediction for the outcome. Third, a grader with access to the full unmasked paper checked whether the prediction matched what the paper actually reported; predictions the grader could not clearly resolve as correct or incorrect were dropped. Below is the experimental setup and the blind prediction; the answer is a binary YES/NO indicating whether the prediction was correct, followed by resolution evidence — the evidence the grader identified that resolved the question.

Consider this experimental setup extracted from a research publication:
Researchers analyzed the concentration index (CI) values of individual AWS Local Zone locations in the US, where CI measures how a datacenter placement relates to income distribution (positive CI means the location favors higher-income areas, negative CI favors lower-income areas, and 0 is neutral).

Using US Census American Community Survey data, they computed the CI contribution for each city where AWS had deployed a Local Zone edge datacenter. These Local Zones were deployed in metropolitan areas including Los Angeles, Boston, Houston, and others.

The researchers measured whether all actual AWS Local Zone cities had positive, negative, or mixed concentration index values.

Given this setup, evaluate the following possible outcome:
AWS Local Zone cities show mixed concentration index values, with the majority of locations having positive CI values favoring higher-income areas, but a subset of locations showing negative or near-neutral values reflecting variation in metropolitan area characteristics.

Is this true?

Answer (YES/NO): NO